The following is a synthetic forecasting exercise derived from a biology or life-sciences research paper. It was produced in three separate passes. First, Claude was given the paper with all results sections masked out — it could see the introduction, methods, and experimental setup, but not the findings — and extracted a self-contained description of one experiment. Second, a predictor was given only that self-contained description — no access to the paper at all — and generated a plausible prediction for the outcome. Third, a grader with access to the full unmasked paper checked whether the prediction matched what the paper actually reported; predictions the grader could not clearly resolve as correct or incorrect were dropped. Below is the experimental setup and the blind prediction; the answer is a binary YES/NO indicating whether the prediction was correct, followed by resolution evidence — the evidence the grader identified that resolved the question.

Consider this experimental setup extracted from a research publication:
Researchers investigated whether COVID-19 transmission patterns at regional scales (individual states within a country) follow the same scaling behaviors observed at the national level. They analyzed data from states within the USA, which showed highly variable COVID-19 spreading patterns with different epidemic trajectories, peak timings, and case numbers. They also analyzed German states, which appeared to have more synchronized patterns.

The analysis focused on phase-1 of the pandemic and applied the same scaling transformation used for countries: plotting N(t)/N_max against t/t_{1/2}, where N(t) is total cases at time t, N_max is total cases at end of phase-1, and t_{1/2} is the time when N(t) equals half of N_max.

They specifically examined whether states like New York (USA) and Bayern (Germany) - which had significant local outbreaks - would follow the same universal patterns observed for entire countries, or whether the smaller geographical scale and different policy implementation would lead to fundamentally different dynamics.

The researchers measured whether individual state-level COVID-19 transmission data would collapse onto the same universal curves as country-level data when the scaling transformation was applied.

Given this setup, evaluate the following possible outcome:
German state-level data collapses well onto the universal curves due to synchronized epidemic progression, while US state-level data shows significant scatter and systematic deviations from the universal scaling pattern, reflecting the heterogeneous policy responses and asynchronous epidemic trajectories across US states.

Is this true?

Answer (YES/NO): NO